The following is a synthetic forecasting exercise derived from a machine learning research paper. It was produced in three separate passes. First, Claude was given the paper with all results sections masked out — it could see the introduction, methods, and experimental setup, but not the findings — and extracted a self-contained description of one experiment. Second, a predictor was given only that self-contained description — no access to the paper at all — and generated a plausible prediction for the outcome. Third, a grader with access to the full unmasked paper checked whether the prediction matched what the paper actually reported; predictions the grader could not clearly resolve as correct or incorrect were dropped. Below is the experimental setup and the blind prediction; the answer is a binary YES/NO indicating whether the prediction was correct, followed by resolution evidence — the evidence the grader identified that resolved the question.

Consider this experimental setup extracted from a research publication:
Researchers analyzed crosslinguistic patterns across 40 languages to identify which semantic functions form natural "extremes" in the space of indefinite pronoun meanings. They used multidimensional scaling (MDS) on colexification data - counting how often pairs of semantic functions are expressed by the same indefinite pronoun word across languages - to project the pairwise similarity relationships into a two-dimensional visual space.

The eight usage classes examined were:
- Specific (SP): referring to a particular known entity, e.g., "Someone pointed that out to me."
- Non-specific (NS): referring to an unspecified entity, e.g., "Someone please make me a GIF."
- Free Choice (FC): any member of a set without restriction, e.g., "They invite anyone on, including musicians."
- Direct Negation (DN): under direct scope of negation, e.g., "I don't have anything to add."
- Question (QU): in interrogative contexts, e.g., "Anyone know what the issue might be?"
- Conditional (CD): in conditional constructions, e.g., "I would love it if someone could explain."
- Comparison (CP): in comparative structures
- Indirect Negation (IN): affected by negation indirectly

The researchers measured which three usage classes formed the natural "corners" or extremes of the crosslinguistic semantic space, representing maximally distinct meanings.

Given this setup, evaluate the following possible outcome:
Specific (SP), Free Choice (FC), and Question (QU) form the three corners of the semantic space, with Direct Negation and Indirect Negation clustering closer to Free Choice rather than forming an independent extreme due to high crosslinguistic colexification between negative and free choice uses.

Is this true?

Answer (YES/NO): NO